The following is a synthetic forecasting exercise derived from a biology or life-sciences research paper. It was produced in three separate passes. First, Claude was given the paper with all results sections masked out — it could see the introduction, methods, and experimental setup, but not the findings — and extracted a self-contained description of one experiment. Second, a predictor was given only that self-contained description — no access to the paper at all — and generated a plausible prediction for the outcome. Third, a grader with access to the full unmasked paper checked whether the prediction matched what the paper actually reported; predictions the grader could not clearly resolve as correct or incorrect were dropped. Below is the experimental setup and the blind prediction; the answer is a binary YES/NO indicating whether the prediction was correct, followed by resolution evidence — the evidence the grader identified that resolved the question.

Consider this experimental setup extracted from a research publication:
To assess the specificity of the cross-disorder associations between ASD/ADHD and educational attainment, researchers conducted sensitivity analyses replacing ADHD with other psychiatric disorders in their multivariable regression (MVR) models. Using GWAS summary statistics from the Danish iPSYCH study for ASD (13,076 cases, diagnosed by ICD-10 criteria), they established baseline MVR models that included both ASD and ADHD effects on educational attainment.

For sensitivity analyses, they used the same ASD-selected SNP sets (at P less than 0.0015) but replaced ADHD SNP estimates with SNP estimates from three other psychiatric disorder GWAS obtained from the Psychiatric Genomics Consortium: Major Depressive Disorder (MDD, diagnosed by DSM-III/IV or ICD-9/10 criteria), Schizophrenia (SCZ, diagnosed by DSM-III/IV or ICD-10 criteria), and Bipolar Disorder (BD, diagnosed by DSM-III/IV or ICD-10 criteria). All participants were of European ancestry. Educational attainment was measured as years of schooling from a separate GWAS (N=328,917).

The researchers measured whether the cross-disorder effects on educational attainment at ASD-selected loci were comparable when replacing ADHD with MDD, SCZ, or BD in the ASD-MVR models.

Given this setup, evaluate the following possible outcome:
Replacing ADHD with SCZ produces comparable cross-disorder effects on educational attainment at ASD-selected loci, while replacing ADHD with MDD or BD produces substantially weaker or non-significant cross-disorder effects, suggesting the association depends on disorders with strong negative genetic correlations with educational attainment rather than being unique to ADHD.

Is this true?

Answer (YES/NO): NO